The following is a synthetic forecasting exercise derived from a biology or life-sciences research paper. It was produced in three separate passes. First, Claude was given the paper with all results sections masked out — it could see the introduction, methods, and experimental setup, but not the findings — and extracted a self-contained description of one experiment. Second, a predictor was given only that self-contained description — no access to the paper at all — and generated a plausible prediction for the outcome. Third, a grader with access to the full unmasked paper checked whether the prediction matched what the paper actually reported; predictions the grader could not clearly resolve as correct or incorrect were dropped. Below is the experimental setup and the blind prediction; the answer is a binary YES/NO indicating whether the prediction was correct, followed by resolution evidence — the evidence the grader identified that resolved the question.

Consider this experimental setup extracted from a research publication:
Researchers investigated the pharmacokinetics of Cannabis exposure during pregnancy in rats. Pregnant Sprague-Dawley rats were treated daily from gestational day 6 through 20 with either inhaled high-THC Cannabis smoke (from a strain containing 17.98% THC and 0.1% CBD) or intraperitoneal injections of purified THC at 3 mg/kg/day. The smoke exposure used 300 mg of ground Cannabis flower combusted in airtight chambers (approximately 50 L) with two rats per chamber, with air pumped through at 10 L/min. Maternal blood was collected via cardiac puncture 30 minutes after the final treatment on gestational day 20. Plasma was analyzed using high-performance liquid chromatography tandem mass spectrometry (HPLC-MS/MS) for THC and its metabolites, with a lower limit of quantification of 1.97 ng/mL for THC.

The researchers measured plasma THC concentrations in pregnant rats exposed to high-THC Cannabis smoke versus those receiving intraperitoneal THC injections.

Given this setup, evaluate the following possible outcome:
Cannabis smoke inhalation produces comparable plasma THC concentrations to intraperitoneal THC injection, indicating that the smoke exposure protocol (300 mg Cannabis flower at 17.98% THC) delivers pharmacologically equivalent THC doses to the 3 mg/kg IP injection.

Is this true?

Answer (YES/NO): NO